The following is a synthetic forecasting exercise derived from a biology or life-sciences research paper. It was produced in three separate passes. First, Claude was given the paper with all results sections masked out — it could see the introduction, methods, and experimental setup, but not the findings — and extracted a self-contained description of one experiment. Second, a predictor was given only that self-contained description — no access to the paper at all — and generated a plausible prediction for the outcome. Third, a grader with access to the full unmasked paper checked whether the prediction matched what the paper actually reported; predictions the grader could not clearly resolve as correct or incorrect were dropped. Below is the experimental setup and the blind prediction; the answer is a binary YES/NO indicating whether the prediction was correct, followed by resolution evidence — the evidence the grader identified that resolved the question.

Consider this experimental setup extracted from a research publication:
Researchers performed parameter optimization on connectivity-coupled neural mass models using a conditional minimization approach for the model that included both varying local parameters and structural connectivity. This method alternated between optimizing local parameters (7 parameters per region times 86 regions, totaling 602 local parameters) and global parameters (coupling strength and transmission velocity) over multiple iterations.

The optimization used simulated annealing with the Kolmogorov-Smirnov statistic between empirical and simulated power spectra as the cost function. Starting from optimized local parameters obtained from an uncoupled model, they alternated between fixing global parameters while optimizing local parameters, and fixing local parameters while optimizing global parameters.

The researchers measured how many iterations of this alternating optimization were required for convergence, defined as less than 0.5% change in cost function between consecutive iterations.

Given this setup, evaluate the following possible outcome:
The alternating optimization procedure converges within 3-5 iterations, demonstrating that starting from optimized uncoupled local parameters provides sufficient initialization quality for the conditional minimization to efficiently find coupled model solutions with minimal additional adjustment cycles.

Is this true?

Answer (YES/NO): NO